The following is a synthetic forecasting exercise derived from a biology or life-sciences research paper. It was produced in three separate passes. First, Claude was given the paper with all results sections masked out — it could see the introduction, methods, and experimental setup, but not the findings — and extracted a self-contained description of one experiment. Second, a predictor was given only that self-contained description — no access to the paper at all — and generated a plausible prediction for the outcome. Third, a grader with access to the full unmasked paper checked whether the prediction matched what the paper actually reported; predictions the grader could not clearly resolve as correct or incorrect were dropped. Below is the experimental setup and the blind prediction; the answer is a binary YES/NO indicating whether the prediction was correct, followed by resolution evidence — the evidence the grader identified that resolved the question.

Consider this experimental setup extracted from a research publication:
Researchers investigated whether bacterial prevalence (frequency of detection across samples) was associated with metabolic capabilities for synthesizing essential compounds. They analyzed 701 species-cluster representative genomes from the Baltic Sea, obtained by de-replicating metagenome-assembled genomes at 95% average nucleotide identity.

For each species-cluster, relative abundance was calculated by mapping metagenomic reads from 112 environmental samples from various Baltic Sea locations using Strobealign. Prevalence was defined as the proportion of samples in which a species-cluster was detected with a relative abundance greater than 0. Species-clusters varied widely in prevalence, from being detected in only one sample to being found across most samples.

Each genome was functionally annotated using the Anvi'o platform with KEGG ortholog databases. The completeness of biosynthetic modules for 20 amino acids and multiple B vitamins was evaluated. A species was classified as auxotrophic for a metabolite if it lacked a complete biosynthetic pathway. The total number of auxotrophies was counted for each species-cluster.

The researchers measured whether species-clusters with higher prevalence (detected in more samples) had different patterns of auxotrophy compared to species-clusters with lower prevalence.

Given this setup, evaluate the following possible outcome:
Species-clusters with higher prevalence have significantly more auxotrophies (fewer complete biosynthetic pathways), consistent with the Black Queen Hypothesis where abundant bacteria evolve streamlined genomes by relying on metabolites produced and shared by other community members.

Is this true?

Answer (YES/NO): YES